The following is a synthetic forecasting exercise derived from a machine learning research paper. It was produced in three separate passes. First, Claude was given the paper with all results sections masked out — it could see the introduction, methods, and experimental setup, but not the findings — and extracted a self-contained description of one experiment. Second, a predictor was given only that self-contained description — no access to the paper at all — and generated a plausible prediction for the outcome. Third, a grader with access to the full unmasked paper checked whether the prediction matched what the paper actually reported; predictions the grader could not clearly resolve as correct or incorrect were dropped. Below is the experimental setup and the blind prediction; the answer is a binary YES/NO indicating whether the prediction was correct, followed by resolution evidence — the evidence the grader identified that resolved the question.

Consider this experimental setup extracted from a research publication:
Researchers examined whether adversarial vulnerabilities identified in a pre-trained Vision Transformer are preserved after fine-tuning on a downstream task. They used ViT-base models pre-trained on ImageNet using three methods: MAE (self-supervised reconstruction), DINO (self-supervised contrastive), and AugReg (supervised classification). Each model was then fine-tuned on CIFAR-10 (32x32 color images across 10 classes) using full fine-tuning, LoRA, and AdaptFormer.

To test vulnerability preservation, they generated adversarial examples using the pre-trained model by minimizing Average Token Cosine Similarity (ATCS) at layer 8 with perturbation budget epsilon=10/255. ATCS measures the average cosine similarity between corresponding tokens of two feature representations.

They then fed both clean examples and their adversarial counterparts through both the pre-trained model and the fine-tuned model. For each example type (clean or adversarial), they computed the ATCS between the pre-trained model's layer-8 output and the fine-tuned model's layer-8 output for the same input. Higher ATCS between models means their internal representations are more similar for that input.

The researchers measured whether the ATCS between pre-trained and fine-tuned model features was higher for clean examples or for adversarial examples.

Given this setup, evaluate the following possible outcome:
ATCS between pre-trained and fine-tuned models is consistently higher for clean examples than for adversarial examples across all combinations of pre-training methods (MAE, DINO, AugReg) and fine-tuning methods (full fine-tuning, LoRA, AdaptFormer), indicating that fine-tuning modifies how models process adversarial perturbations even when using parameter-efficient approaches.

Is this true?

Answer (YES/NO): NO